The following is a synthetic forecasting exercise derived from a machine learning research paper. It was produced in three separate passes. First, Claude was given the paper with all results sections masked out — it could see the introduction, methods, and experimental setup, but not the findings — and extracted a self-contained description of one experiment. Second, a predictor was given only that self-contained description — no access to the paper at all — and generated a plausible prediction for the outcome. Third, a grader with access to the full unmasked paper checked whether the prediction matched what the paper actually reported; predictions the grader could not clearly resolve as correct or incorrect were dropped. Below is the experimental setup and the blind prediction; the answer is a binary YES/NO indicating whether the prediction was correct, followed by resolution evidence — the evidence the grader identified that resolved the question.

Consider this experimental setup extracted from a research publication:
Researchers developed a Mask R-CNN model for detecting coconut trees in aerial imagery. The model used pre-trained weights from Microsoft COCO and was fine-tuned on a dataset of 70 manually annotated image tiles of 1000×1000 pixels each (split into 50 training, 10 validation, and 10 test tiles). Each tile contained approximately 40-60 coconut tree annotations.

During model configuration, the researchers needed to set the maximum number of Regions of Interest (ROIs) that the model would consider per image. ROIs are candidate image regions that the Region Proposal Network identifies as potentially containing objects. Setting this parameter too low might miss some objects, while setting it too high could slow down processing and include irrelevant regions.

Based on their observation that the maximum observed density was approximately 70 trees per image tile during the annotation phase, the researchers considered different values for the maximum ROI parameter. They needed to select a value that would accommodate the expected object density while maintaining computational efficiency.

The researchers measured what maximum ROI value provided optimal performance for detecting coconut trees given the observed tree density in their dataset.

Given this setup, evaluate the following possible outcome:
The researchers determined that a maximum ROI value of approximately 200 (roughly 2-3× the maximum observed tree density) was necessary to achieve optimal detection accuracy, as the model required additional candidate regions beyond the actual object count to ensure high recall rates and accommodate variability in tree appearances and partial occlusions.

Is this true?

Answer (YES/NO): NO